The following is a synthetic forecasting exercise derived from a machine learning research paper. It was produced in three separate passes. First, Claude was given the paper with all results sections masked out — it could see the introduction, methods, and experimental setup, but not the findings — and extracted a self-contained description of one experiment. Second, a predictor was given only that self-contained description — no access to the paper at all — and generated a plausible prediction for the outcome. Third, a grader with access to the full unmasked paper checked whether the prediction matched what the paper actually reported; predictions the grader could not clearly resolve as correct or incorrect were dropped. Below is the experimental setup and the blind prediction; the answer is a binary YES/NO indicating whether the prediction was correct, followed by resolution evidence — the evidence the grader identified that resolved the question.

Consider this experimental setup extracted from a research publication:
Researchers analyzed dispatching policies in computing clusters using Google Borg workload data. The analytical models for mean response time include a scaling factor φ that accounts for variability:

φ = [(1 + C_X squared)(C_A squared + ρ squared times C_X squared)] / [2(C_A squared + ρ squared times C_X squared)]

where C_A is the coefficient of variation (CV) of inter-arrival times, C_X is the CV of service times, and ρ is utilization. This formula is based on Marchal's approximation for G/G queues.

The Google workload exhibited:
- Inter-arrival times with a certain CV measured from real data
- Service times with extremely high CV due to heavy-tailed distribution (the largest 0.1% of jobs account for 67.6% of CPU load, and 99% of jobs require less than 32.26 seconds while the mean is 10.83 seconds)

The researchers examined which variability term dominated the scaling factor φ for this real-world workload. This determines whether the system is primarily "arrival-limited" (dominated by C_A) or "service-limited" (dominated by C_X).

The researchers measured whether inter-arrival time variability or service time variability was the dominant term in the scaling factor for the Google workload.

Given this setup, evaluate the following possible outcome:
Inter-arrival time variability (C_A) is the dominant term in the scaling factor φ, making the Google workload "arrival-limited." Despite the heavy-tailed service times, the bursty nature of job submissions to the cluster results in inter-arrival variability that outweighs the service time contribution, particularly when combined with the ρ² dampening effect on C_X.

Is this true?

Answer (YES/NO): NO